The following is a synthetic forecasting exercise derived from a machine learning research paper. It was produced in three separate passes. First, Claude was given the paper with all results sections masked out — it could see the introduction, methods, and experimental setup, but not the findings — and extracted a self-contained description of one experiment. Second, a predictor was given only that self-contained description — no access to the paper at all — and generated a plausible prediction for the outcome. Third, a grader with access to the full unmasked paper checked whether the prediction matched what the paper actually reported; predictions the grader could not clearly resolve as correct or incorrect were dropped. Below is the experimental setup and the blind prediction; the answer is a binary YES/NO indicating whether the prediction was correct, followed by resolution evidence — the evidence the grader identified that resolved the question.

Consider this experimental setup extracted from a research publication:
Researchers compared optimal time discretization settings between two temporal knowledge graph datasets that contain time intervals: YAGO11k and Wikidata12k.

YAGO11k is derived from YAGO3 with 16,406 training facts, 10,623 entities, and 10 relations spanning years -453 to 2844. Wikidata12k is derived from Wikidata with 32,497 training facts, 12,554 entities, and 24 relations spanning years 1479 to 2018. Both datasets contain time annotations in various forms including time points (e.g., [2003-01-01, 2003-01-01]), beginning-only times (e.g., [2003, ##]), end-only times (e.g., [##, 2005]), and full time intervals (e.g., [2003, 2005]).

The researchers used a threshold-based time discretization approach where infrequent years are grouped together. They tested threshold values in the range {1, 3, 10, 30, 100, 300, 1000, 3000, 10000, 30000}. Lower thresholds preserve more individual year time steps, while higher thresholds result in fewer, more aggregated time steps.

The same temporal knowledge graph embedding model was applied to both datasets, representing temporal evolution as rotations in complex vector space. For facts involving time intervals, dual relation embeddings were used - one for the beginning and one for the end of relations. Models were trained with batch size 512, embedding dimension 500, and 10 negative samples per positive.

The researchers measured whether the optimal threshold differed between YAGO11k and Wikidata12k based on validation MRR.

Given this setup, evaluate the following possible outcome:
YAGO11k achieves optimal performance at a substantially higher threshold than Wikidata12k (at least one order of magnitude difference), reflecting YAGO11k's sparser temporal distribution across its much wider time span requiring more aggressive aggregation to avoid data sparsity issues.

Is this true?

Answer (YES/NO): NO